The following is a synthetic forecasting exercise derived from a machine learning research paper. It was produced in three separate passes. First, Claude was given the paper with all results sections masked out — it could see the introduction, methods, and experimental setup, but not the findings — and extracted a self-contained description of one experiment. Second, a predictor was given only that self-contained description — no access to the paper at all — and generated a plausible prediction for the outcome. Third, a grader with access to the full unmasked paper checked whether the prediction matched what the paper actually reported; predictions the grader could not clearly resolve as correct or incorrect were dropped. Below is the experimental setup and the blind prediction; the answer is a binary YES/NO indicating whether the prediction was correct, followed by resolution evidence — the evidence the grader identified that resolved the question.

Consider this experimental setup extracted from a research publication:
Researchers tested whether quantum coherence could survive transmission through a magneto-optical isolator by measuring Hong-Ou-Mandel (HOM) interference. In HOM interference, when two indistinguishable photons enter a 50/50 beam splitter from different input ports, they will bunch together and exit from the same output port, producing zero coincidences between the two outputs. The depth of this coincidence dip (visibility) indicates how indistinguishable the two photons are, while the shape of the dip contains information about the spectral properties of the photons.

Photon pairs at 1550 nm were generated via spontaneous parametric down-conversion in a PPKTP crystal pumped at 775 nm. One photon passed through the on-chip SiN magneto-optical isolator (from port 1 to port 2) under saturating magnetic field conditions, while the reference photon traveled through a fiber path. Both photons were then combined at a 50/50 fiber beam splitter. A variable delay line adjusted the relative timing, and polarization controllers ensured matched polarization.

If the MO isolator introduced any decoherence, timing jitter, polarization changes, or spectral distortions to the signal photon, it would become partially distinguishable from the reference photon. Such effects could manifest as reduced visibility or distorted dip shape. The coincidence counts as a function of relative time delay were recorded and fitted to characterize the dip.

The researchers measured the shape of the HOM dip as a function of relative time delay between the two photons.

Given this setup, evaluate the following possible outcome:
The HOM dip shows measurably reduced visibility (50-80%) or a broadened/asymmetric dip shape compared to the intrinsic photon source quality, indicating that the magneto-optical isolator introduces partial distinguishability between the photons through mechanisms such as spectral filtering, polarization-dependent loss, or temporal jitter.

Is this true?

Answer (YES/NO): NO